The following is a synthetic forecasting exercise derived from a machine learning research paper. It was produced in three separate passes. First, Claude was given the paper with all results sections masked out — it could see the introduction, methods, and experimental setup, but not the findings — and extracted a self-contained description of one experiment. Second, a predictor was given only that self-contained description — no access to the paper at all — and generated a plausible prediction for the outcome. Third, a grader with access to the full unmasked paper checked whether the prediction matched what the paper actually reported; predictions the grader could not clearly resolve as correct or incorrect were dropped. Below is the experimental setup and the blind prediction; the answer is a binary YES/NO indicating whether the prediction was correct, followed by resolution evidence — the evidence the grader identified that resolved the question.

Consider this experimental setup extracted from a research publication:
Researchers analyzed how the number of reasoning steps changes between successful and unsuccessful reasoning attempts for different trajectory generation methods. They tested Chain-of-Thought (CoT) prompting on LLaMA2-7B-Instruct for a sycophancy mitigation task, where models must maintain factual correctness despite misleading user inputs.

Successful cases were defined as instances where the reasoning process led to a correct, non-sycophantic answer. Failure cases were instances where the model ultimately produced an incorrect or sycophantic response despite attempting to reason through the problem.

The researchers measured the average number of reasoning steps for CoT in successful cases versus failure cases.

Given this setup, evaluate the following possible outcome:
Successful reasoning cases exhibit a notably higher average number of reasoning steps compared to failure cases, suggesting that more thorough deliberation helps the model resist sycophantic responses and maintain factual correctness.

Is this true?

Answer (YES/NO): NO